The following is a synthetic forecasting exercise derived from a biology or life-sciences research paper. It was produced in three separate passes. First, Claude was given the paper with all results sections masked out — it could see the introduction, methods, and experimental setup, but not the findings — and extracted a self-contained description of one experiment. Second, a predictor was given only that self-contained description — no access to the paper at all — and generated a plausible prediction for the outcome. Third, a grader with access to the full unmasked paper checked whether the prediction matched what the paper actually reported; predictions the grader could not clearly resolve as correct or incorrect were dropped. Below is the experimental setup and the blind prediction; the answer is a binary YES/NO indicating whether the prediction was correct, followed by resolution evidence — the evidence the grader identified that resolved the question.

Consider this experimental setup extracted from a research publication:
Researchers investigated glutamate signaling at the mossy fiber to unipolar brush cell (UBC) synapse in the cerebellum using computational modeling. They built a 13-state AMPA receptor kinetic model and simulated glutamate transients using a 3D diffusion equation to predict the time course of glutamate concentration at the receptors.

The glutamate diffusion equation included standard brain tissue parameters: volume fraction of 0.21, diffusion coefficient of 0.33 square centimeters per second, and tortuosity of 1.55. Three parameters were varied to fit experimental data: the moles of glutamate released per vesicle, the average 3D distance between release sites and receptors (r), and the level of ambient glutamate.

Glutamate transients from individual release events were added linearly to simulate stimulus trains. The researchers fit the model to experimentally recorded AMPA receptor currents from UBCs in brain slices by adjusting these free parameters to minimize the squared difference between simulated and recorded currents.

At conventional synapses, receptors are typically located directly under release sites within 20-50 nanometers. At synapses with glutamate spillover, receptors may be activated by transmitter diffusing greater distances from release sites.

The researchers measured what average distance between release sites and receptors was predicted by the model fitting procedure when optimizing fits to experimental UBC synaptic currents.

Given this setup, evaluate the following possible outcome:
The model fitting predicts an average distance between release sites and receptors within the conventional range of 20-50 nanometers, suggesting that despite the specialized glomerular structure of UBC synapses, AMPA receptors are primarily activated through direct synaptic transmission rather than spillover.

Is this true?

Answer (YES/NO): NO